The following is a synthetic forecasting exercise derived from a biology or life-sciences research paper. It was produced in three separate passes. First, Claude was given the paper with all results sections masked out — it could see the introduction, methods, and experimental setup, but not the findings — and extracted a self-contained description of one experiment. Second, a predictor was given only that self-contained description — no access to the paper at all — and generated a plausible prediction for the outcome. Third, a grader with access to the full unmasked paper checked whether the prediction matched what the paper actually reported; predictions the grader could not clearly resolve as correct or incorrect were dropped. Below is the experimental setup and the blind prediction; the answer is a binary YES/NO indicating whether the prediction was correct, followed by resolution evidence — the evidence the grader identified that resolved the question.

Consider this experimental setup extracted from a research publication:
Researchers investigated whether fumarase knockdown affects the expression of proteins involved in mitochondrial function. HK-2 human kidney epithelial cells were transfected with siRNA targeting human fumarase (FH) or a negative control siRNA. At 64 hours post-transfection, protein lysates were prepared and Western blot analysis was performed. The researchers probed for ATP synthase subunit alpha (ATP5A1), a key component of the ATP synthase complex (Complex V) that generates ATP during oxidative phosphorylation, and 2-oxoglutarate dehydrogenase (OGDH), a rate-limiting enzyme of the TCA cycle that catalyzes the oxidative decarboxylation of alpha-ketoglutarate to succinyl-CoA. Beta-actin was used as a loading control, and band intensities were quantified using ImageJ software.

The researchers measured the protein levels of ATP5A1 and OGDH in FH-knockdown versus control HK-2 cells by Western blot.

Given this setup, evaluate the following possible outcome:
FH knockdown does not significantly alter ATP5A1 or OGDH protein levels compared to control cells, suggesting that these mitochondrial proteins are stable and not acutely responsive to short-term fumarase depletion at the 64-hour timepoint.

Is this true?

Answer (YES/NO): NO